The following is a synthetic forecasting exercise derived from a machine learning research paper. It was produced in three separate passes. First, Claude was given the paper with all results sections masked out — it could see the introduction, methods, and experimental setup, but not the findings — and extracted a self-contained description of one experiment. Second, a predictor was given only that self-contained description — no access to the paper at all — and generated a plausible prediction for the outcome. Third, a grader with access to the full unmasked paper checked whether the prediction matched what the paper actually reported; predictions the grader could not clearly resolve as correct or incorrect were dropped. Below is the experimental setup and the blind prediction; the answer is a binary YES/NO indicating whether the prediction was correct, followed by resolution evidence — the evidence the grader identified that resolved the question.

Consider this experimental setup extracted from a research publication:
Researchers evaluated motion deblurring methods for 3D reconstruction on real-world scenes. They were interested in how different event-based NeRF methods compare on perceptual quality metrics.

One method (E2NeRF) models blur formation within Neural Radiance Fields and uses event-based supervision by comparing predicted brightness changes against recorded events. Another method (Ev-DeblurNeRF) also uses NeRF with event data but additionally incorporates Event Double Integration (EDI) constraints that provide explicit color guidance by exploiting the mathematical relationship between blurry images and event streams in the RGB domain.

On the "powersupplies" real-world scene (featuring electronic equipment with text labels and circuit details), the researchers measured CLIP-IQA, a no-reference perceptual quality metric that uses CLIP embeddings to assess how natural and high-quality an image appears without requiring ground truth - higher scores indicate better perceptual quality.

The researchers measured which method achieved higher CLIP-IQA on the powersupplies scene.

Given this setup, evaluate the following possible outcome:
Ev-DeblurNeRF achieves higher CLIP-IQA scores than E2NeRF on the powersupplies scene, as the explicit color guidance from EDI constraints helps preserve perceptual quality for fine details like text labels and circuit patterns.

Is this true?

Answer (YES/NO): YES